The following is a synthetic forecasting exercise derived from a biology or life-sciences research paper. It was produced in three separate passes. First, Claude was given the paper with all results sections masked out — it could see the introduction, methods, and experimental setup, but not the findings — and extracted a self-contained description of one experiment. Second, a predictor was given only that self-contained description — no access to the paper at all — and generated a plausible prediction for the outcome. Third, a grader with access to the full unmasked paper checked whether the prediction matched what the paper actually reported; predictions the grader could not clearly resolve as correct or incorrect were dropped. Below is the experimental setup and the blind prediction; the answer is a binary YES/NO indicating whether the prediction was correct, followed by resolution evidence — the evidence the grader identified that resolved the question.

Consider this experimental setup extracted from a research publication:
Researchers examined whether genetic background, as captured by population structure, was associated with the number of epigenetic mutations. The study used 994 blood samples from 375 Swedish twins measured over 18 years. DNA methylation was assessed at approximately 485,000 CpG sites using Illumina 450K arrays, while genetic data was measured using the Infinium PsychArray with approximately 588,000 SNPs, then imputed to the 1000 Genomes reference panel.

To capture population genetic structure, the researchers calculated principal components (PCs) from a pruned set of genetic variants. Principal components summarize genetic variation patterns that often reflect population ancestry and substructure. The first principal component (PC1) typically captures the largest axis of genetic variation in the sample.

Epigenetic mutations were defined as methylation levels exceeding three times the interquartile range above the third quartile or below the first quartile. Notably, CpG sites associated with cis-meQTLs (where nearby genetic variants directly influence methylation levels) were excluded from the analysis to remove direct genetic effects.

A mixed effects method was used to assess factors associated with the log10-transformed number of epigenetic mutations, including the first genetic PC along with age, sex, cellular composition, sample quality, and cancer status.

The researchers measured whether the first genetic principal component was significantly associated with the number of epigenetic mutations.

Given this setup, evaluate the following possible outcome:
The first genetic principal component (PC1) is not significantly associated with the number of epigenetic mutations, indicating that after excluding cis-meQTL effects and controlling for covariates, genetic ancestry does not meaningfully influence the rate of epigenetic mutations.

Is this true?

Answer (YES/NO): NO